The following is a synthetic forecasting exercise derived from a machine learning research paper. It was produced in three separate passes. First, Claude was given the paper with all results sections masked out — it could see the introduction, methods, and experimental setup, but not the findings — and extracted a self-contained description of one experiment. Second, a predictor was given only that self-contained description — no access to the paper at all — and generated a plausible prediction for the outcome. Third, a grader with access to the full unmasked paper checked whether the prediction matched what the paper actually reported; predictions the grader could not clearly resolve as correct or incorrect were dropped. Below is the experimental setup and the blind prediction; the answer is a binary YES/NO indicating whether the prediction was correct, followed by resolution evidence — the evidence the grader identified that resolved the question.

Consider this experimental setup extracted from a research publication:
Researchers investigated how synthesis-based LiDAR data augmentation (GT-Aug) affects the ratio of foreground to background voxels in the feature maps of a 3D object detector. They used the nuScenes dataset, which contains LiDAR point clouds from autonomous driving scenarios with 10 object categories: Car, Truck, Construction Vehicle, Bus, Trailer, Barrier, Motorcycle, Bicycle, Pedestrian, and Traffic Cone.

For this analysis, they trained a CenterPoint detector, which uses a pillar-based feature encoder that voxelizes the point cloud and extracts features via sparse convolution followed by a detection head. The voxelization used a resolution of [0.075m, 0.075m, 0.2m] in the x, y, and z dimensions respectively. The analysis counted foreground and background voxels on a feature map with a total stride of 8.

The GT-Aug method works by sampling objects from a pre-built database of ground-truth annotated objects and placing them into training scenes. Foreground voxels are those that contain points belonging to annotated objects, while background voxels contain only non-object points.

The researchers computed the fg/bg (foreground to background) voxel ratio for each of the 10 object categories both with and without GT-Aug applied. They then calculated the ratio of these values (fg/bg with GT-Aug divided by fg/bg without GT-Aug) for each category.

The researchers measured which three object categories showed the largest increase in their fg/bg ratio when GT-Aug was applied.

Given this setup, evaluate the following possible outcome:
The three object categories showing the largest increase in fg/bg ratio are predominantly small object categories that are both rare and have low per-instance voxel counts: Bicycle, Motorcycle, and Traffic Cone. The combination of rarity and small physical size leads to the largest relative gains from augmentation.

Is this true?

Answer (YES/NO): NO